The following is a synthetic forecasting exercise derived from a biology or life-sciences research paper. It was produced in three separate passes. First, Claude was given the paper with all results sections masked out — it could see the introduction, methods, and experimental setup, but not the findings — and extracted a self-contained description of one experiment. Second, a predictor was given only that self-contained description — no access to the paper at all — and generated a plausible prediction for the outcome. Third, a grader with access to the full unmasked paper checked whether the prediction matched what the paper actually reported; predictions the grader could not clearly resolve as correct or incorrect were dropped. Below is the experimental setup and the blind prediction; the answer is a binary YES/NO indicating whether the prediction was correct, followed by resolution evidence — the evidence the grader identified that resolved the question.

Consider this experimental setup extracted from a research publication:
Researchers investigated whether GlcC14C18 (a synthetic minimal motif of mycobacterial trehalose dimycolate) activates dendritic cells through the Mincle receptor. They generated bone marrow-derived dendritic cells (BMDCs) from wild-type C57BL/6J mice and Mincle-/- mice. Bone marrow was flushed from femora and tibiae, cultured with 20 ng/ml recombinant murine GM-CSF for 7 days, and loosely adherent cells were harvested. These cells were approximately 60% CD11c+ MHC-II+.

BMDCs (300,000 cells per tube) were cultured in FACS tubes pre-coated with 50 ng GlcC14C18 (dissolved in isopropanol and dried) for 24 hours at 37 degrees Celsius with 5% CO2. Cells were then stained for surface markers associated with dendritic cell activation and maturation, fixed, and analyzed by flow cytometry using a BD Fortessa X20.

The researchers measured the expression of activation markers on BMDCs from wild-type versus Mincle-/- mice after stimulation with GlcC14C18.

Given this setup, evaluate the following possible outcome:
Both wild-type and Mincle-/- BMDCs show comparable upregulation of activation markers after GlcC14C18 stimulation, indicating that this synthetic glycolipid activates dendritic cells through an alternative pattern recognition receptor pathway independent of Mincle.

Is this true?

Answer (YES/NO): NO